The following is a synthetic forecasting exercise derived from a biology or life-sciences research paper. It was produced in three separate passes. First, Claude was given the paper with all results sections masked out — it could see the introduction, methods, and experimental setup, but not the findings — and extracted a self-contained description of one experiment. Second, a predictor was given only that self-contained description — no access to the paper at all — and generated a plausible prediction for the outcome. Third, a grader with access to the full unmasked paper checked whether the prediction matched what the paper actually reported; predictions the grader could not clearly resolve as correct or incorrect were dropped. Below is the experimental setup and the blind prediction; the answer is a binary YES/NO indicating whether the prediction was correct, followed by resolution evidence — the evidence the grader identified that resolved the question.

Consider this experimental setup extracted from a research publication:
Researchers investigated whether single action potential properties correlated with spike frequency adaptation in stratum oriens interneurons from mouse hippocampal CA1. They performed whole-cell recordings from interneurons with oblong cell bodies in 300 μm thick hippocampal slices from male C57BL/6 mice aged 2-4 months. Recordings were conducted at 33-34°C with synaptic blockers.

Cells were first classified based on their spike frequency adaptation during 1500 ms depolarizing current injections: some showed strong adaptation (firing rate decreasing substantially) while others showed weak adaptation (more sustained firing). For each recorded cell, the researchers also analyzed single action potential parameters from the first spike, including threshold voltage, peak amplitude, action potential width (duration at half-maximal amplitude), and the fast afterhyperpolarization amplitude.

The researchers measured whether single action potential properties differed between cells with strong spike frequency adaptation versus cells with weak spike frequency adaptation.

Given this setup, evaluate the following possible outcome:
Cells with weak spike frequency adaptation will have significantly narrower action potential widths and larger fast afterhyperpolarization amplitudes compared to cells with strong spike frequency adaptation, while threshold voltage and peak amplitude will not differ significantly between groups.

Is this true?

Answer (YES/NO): NO